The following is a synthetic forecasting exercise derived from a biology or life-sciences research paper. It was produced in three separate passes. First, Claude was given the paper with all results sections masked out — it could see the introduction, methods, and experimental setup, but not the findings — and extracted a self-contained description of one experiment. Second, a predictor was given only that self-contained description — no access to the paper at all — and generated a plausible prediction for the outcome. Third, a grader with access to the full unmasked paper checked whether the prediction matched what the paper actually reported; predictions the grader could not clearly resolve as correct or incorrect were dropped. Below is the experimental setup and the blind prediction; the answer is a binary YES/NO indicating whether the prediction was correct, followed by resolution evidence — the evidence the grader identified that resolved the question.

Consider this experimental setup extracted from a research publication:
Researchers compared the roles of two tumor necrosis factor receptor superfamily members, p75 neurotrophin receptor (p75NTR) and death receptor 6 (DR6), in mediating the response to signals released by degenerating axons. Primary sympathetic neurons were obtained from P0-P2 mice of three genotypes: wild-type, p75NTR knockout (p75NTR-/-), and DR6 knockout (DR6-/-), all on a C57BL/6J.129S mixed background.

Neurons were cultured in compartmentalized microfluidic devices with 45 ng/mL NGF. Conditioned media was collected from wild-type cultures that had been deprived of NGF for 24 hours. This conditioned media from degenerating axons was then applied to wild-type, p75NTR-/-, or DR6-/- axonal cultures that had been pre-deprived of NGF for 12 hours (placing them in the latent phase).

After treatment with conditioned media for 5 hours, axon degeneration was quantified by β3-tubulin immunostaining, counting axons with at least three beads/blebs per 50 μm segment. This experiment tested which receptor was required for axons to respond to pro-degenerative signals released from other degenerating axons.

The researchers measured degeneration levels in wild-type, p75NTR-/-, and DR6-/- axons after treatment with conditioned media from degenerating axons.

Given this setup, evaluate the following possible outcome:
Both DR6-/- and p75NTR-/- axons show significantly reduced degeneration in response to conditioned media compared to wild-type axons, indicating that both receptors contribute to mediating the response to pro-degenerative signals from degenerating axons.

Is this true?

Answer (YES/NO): NO